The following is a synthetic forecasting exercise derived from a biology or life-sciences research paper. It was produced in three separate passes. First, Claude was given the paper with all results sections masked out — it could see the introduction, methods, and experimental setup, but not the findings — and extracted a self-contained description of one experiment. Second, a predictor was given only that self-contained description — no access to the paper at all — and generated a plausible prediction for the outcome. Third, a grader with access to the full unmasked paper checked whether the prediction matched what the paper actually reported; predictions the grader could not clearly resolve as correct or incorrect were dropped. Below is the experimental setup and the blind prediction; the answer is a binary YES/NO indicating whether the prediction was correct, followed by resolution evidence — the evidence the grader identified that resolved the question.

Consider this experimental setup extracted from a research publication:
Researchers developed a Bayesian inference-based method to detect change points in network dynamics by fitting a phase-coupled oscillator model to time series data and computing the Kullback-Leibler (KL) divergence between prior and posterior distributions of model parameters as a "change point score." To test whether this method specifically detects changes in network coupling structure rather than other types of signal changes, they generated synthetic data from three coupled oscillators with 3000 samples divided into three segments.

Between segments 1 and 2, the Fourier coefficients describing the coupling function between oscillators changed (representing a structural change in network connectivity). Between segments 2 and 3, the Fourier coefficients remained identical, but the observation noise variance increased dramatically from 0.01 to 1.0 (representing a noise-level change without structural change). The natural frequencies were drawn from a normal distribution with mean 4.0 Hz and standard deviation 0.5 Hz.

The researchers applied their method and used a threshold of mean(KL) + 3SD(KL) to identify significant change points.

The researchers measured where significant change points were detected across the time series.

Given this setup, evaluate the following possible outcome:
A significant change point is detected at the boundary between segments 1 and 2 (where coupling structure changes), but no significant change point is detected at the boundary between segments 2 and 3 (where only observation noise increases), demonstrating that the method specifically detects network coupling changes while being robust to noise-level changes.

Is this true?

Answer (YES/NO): YES